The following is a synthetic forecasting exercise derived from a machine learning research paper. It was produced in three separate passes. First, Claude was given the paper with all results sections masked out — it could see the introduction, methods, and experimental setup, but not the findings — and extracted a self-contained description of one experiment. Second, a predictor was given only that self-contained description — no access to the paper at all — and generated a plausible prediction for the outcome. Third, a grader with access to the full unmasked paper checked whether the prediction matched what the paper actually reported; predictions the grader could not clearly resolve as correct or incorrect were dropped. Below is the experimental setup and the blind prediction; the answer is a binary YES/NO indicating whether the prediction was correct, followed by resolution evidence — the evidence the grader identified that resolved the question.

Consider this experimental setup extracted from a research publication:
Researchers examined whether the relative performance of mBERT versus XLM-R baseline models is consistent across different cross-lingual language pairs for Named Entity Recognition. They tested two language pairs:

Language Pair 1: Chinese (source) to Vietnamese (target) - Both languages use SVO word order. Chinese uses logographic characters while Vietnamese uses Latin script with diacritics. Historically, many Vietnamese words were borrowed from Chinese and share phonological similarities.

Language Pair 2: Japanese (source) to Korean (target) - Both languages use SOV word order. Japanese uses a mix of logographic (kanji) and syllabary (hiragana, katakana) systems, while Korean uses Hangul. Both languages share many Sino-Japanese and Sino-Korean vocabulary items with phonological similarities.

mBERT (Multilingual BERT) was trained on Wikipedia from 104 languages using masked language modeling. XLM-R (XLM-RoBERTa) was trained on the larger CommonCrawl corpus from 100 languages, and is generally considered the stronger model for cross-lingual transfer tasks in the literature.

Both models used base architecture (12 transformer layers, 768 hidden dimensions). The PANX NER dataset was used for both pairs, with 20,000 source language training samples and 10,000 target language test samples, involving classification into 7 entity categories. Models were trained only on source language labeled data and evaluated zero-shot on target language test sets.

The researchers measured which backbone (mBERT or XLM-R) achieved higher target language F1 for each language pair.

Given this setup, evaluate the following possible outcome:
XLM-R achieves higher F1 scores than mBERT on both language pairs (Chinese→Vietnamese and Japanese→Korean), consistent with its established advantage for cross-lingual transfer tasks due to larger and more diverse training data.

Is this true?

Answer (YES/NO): NO